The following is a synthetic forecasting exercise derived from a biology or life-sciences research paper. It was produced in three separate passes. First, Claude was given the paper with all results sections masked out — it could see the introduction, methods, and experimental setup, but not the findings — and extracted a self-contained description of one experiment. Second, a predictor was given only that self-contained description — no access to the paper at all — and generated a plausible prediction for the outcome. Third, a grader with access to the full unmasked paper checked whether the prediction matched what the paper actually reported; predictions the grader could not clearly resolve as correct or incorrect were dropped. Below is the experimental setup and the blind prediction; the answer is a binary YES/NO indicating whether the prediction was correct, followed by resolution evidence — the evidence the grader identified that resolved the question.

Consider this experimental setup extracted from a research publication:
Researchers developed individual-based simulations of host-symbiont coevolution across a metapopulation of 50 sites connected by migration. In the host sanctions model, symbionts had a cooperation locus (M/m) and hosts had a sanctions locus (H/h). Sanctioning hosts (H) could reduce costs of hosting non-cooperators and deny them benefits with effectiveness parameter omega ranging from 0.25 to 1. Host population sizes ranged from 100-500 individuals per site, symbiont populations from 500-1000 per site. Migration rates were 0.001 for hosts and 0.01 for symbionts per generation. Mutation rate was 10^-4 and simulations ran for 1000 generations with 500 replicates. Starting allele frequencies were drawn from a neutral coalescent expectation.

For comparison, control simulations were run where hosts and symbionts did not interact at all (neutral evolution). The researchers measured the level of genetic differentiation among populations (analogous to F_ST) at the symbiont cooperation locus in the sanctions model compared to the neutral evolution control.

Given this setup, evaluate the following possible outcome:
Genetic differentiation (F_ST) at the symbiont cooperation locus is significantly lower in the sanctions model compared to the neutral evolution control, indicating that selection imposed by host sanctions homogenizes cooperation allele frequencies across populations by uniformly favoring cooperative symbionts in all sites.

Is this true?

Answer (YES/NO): YES